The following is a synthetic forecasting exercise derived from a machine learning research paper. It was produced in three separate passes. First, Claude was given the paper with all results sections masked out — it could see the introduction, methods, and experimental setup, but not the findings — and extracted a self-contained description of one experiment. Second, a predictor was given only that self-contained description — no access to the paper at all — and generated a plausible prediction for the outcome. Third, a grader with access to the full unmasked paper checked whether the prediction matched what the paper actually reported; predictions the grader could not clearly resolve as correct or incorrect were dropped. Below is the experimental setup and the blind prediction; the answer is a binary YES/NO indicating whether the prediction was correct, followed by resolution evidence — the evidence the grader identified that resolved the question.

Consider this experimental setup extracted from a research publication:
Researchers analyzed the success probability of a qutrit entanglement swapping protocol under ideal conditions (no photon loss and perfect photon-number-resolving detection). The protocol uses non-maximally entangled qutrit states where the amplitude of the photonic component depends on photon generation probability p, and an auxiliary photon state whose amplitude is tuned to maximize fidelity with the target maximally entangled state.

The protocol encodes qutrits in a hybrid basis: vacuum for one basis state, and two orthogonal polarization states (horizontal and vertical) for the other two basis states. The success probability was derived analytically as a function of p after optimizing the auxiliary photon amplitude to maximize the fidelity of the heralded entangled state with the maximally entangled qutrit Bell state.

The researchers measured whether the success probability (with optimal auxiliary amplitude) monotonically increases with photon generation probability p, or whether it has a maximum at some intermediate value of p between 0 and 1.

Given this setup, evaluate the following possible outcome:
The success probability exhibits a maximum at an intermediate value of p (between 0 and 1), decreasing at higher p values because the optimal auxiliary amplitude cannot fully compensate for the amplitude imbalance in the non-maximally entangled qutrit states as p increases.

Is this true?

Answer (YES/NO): YES